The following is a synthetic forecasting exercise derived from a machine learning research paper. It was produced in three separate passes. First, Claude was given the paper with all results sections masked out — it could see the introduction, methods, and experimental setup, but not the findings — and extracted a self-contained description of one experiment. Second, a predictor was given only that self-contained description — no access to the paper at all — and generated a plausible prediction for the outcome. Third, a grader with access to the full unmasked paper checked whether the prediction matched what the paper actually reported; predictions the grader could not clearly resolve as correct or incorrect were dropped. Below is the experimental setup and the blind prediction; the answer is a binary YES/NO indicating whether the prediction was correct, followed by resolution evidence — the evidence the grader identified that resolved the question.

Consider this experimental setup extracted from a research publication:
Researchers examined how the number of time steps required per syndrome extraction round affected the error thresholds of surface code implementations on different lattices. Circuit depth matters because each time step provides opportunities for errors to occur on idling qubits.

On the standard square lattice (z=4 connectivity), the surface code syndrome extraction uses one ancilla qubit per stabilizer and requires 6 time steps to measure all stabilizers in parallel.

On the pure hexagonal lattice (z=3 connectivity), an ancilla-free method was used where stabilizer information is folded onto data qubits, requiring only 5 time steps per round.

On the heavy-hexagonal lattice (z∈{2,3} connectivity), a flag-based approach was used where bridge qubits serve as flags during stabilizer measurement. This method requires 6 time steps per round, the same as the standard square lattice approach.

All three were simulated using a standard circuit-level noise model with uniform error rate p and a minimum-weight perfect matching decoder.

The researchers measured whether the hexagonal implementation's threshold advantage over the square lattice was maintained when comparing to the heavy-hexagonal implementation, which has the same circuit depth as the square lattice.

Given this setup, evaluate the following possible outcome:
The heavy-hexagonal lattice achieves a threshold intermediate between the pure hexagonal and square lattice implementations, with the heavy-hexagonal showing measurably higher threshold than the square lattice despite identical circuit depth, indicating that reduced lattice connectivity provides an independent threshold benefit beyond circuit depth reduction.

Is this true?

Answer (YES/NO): NO